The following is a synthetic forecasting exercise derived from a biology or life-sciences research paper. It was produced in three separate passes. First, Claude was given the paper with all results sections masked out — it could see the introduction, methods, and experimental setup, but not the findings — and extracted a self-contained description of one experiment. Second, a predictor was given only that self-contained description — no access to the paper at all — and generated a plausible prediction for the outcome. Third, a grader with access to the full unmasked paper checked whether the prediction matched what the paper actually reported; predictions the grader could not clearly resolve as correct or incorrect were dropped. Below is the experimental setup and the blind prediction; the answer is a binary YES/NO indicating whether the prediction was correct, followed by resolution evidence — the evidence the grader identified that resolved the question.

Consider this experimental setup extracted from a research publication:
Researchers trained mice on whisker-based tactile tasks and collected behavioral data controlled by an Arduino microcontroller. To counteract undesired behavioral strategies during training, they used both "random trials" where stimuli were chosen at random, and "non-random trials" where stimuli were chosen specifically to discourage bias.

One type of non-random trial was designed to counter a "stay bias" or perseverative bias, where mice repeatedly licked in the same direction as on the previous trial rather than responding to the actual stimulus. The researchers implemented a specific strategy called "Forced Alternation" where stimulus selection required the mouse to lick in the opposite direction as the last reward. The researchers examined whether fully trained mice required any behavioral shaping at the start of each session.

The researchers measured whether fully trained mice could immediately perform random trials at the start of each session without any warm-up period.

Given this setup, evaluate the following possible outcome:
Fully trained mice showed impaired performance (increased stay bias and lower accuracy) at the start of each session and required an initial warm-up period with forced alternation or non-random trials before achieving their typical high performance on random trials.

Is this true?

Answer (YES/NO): YES